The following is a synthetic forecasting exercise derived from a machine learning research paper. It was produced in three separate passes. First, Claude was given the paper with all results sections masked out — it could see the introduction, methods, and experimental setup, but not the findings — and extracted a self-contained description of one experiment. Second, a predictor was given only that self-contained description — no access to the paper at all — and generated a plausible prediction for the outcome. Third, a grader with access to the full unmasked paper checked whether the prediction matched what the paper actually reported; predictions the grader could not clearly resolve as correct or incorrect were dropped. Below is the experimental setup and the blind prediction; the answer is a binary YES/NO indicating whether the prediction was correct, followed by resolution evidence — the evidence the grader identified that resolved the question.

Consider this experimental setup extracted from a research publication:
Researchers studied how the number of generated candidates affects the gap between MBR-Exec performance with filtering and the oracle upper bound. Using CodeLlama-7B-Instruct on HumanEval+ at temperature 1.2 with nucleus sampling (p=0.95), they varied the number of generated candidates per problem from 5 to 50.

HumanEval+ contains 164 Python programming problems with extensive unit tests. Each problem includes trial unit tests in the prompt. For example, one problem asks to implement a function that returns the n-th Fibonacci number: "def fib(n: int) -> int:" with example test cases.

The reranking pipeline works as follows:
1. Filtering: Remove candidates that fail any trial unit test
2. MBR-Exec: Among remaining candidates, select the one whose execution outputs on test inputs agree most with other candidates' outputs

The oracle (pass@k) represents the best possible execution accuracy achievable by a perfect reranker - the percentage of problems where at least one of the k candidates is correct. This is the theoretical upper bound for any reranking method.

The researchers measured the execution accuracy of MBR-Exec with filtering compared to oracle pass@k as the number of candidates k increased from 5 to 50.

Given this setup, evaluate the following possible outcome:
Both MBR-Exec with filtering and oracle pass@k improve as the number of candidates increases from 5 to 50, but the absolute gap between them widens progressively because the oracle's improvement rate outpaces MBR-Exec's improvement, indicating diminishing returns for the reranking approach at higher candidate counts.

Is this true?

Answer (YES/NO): NO